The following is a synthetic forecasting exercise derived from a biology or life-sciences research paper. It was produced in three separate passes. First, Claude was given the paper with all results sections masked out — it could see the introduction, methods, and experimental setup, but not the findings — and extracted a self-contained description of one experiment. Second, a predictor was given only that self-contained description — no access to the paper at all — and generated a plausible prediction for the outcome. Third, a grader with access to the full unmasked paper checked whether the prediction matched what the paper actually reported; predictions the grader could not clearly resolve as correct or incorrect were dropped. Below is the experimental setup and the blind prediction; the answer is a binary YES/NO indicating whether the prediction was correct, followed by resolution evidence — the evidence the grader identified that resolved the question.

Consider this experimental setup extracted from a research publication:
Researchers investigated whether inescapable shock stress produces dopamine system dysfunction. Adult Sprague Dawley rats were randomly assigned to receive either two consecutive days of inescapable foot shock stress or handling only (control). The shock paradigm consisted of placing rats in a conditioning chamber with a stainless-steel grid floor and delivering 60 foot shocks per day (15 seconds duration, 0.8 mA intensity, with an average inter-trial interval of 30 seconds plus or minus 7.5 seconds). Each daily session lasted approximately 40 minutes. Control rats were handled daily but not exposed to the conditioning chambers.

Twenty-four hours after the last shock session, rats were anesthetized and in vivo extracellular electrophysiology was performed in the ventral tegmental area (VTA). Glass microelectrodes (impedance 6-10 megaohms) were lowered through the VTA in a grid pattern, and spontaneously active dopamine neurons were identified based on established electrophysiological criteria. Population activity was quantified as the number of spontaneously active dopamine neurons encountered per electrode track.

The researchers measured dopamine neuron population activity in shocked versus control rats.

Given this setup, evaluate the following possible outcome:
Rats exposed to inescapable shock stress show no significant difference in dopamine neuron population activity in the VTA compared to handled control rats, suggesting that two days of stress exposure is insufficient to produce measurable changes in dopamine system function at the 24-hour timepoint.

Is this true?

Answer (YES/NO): NO